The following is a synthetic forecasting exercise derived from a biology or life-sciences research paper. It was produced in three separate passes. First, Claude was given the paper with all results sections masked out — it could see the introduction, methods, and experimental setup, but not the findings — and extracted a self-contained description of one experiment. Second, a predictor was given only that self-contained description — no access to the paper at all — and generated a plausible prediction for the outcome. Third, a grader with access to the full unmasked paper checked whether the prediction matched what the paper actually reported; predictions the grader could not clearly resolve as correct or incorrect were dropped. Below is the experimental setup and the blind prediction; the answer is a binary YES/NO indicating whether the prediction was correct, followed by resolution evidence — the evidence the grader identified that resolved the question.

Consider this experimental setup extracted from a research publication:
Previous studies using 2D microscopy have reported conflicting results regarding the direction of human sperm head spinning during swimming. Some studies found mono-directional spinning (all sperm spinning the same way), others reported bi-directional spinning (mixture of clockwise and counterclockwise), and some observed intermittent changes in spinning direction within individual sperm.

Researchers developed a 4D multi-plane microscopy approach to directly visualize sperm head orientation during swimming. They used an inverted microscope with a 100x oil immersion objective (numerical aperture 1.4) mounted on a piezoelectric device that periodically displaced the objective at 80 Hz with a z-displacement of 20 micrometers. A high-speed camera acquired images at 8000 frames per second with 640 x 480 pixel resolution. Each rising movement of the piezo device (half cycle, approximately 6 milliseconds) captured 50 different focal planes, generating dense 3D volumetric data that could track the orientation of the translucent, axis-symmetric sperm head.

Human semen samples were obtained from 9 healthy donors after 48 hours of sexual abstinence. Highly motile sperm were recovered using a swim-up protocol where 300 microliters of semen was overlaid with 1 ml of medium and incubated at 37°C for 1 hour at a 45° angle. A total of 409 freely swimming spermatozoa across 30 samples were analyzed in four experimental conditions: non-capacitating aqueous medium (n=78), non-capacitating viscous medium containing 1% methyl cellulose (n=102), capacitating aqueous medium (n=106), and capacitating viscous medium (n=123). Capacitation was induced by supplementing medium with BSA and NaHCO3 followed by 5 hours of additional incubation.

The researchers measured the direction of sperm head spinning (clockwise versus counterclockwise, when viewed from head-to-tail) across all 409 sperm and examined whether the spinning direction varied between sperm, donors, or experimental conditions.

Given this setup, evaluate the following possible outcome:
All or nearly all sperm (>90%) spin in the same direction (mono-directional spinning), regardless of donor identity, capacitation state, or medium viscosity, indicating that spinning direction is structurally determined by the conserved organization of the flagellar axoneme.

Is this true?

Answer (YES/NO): YES